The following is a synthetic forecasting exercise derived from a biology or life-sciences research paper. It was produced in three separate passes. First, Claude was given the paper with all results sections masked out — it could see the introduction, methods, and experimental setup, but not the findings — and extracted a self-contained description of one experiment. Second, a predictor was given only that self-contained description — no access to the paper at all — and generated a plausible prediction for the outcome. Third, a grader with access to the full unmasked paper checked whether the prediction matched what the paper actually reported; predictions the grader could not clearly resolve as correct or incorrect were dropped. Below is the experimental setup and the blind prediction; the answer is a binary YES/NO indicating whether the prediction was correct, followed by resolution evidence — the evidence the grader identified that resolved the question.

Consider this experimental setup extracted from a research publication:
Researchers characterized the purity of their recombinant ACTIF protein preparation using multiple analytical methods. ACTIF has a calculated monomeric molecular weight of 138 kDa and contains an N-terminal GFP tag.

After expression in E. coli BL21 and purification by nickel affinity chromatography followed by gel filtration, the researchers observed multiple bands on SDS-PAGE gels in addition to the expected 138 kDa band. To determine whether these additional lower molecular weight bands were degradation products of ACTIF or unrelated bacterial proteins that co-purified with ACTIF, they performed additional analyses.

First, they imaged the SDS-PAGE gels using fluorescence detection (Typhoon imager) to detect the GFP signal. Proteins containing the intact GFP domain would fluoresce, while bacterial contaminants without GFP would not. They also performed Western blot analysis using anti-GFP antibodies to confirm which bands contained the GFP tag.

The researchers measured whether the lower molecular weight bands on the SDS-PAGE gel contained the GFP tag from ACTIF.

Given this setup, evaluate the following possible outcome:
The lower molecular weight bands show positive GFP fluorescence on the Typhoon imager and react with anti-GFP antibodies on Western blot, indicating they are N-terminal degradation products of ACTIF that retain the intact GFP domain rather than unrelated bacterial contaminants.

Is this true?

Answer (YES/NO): YES